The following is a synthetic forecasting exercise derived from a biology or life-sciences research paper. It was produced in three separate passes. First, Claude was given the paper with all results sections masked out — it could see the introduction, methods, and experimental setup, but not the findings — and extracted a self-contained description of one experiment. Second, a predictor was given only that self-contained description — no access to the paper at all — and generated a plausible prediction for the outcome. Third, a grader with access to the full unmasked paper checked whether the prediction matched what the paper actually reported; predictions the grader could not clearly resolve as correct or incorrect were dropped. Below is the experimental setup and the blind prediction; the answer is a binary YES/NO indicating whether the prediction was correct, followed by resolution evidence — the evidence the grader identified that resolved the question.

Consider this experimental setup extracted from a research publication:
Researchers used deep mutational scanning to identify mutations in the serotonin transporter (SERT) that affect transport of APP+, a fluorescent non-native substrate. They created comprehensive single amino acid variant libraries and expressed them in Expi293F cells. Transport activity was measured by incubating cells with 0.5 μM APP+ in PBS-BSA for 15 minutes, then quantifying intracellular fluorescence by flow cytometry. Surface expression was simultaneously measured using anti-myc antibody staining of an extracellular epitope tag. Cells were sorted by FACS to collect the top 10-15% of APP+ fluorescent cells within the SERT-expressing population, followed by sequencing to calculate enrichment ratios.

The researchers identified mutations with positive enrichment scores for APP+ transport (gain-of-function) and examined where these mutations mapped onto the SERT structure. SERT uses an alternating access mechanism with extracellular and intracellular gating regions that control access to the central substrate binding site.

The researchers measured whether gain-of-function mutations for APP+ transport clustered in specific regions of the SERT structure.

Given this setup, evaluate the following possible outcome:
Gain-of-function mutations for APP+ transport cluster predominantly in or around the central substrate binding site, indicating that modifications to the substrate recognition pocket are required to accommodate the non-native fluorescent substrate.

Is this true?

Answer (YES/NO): NO